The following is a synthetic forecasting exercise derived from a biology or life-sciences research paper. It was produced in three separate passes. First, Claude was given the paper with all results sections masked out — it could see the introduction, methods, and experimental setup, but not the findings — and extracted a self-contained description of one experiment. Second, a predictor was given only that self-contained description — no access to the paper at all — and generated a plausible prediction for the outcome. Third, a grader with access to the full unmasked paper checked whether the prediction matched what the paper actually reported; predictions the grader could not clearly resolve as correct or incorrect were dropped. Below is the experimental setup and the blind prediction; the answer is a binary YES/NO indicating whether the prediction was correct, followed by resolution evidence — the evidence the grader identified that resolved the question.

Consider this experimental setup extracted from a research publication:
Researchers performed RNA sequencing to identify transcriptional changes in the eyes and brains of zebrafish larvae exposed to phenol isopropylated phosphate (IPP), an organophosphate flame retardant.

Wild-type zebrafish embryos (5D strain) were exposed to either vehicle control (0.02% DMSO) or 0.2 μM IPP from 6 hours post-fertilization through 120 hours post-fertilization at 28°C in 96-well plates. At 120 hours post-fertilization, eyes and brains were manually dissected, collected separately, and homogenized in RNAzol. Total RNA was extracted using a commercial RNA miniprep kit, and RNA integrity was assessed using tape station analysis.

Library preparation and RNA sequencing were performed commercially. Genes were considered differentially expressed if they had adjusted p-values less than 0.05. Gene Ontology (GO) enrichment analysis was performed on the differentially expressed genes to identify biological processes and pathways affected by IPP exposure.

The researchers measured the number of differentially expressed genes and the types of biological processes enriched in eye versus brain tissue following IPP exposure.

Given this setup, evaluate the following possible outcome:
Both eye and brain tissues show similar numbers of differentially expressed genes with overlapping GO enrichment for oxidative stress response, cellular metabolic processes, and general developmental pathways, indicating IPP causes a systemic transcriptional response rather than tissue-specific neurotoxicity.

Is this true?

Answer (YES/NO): NO